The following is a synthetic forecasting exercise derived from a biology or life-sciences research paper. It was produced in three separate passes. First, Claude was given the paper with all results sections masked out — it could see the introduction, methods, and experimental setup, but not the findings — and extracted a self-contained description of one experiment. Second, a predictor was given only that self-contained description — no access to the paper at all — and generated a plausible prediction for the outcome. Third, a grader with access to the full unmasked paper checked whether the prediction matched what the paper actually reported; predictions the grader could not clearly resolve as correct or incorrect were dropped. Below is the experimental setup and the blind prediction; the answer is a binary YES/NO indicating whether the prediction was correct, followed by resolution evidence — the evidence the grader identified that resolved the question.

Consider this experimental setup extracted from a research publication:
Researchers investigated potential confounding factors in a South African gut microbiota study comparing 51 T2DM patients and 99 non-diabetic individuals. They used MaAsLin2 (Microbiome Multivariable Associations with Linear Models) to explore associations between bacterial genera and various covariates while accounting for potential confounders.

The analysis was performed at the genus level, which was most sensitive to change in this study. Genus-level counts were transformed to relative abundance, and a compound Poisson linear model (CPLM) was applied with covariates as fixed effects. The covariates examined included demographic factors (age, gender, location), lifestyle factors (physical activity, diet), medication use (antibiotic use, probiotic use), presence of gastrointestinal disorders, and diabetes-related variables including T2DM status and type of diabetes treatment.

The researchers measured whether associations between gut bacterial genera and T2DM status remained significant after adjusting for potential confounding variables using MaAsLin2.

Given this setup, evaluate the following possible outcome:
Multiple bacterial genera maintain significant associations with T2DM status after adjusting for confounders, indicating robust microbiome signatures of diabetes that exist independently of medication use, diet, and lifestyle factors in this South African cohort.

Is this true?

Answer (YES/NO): NO